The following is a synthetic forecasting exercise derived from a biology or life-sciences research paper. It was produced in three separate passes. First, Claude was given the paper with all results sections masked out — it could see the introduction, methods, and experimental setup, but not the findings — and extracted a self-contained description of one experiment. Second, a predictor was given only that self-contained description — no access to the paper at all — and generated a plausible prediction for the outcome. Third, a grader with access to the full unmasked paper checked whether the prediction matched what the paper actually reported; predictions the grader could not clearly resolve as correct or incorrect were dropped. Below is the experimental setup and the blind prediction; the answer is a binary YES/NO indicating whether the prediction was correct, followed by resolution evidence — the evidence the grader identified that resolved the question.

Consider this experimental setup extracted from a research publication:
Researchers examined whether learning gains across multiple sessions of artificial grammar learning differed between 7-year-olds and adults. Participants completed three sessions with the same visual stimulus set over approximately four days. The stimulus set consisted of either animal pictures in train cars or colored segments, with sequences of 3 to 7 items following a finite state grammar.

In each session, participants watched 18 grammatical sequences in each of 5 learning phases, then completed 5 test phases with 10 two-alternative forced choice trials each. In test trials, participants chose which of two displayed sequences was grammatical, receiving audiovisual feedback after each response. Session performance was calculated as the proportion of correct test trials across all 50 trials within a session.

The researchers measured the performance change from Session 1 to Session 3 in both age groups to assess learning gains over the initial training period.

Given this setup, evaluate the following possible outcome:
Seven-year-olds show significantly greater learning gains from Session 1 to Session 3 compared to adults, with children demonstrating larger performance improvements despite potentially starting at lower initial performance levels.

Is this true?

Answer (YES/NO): NO